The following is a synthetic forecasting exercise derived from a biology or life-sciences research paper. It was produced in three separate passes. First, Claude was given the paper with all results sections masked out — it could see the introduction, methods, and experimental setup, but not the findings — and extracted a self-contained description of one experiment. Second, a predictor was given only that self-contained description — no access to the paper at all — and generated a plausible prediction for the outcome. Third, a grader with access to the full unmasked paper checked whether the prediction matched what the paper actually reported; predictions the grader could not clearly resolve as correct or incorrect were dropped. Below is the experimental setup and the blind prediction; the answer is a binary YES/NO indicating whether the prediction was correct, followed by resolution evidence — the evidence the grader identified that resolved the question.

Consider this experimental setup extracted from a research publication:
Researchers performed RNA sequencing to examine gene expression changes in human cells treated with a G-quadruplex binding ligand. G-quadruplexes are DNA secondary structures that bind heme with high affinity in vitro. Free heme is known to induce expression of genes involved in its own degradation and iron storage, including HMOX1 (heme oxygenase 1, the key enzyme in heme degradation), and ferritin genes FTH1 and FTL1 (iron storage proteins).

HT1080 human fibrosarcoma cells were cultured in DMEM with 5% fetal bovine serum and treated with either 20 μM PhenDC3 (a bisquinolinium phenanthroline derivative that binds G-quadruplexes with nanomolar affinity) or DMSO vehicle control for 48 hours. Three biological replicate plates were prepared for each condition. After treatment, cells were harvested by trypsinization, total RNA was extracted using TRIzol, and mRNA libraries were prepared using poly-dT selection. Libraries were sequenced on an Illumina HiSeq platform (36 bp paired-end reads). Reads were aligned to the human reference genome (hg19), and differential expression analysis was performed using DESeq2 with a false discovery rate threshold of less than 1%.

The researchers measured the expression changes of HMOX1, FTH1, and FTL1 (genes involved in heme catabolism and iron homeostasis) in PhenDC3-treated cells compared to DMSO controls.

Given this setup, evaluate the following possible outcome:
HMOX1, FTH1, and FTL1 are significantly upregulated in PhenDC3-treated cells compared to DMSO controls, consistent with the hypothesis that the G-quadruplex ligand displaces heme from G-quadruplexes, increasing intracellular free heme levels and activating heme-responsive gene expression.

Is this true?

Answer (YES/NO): YES